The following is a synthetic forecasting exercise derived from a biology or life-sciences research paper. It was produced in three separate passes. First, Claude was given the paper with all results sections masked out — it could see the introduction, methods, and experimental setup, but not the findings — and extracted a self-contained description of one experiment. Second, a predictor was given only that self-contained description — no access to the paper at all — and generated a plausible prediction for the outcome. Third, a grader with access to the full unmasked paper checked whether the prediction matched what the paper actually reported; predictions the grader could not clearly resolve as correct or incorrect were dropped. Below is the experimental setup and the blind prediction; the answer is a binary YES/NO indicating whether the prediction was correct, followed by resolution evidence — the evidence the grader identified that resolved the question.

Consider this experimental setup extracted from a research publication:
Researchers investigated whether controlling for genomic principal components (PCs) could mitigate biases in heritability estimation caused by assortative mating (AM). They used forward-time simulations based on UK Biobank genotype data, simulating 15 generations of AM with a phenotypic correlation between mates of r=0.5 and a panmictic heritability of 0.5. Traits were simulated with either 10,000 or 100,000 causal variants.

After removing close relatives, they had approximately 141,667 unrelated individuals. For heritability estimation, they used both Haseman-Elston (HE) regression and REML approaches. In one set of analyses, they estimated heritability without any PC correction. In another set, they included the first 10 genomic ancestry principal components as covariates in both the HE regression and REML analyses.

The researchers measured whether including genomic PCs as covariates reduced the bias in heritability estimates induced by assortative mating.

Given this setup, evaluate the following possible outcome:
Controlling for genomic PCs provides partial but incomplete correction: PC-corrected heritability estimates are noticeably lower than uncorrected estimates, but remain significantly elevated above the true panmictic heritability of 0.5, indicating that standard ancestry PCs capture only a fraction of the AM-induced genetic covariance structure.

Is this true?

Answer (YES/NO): NO